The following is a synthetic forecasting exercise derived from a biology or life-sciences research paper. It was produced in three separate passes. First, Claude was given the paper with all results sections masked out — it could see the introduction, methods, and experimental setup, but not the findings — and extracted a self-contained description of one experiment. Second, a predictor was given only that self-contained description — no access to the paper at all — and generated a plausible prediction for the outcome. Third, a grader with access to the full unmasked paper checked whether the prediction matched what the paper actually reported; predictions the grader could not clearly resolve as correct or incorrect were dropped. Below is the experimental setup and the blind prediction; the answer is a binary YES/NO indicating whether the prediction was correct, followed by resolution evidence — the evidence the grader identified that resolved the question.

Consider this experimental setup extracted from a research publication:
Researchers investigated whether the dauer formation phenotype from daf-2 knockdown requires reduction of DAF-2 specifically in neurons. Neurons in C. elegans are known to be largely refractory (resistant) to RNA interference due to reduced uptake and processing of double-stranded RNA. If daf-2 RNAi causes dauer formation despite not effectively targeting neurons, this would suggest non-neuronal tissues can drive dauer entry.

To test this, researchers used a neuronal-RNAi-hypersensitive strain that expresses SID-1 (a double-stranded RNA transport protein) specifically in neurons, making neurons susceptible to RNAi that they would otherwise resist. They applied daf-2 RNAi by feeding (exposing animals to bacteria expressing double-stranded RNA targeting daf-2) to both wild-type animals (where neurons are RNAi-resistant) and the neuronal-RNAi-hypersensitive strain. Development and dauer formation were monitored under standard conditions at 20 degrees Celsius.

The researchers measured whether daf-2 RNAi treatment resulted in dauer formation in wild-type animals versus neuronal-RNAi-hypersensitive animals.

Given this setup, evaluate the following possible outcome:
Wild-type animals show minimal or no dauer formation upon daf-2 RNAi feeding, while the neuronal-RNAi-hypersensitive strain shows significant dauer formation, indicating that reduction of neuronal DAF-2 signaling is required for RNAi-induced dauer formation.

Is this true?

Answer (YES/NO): YES